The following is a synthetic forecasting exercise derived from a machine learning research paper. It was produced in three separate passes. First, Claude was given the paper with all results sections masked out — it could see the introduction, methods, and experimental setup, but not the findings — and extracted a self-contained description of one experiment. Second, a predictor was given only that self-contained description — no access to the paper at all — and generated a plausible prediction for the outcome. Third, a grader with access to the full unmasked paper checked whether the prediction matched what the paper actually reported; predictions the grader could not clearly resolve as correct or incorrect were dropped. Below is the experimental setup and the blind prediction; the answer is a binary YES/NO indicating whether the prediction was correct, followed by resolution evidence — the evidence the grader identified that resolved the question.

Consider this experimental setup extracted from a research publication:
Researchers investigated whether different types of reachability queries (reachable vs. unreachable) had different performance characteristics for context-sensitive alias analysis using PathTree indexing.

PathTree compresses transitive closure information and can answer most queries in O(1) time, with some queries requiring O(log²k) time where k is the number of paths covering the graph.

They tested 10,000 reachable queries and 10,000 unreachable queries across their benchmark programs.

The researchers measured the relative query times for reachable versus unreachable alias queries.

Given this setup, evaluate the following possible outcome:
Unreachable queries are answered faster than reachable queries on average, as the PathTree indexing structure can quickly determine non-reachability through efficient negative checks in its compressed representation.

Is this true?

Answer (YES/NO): YES